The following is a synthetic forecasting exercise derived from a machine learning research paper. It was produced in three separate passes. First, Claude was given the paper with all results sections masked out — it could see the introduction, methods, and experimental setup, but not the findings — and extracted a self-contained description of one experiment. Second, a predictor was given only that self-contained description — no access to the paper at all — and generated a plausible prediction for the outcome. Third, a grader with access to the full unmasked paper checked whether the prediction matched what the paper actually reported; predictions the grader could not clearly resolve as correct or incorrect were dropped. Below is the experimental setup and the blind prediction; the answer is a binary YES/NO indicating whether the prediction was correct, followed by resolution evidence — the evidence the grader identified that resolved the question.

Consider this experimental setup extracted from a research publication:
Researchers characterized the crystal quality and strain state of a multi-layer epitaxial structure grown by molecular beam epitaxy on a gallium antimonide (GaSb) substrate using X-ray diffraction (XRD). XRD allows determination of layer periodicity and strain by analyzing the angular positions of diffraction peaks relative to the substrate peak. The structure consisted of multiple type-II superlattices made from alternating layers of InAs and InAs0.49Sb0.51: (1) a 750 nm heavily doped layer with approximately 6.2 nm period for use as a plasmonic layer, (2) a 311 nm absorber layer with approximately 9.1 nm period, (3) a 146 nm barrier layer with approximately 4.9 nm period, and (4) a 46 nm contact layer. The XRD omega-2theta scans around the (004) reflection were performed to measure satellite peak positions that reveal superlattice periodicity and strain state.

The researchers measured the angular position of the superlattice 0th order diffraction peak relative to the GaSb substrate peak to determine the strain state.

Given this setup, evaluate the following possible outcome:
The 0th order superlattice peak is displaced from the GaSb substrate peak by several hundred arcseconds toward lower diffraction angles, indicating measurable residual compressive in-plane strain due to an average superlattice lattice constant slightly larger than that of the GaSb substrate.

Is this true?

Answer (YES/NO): YES